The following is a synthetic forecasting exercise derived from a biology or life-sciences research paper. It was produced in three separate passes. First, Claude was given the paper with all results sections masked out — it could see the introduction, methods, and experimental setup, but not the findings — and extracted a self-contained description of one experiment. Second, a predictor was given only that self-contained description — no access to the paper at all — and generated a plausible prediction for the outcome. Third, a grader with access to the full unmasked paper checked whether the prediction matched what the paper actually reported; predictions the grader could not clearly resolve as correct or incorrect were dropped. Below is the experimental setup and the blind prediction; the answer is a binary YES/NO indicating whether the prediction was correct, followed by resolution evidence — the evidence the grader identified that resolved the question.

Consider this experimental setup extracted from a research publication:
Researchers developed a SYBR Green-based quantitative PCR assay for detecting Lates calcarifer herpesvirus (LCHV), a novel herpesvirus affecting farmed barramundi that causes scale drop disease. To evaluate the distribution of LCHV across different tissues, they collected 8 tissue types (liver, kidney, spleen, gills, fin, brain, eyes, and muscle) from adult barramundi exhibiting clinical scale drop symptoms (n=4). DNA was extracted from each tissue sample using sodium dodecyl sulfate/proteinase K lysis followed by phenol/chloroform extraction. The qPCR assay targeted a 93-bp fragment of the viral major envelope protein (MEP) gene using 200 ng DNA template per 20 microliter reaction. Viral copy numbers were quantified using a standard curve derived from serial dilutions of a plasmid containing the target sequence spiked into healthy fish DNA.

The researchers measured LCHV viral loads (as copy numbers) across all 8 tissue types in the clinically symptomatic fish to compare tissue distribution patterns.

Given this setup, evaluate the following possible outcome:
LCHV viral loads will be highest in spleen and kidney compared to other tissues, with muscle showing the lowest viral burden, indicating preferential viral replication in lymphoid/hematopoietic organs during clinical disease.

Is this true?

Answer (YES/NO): NO